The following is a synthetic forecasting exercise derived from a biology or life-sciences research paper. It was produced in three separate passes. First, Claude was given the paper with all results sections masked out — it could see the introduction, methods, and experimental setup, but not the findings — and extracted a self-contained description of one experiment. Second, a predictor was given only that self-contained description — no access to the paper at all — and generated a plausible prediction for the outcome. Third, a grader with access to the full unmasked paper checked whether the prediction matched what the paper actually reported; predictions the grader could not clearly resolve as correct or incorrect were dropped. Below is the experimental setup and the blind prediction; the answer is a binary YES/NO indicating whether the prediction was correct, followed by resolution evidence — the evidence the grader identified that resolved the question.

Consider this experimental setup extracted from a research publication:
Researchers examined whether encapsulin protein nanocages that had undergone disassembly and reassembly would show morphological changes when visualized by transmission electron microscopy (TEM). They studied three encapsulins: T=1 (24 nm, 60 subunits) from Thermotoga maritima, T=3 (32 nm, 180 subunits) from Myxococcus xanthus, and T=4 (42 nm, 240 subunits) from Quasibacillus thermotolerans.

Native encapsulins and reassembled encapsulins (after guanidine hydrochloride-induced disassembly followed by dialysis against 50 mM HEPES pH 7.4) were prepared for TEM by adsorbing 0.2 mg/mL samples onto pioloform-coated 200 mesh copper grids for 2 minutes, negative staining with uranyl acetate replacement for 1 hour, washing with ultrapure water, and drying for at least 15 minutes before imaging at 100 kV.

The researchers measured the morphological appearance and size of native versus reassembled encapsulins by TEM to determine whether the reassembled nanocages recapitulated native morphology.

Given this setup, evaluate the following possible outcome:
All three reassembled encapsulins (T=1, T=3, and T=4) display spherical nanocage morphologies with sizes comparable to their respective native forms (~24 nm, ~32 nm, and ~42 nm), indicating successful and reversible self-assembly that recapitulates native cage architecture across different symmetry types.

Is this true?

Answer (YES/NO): YES